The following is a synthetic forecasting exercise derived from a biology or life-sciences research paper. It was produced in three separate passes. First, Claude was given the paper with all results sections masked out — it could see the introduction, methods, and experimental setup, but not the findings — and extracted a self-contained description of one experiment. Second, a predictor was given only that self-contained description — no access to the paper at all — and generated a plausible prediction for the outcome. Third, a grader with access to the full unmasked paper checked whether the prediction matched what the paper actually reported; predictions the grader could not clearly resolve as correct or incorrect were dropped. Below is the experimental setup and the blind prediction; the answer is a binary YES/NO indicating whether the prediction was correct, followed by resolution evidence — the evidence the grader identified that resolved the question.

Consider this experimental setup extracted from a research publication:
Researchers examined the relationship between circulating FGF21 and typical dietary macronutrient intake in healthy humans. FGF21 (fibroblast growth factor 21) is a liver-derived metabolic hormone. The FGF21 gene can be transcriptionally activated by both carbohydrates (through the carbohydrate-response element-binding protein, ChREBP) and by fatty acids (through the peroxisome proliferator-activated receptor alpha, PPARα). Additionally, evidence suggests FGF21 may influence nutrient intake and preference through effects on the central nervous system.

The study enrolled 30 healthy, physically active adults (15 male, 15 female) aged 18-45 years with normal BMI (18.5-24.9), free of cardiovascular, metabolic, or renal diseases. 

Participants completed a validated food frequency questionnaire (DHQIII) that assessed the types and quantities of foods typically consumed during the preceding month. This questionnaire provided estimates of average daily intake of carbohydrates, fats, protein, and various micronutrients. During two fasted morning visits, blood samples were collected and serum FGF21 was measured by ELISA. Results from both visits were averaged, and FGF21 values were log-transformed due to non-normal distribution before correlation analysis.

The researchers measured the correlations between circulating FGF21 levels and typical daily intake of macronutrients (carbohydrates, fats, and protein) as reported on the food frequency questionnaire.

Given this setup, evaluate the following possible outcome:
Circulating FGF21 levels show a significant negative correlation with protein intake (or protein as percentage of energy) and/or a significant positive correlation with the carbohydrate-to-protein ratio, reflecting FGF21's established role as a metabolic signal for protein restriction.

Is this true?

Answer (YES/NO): NO